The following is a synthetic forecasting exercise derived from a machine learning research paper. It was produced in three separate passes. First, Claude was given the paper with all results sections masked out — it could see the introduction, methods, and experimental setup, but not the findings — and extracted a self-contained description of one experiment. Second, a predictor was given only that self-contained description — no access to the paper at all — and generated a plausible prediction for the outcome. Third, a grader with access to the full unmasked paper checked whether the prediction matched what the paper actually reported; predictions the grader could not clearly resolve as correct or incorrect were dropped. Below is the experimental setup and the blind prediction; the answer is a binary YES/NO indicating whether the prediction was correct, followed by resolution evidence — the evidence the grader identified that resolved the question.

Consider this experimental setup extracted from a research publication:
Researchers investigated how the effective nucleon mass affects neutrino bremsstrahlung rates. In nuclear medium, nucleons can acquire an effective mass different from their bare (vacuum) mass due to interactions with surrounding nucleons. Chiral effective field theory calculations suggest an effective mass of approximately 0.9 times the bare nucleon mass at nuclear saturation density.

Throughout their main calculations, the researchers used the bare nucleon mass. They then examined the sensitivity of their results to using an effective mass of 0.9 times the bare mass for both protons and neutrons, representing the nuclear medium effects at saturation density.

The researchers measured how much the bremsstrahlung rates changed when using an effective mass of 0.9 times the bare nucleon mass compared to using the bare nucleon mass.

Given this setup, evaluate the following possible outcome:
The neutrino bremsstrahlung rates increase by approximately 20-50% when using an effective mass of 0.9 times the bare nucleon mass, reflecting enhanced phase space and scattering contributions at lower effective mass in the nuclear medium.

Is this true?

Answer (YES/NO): NO